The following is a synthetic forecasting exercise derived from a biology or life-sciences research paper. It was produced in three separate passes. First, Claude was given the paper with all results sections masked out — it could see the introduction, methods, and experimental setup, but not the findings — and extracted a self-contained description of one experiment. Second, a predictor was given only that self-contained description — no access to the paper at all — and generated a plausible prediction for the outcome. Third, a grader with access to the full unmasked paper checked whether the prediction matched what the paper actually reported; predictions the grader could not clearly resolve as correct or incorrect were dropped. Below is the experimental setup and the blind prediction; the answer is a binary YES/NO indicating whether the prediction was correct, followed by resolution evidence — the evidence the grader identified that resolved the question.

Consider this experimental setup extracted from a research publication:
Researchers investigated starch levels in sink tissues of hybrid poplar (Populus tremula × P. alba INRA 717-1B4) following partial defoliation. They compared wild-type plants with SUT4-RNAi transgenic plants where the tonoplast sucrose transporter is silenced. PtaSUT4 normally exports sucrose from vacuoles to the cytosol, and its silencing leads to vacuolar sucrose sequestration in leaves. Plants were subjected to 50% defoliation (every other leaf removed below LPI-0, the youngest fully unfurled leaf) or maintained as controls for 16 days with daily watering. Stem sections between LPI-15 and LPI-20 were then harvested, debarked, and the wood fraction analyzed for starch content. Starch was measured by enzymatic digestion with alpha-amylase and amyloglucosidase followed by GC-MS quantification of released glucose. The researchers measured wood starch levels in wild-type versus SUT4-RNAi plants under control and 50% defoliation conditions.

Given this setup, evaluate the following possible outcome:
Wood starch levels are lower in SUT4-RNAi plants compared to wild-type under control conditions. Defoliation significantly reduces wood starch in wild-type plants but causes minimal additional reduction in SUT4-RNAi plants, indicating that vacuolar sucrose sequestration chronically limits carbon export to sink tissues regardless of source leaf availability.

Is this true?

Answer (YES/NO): NO